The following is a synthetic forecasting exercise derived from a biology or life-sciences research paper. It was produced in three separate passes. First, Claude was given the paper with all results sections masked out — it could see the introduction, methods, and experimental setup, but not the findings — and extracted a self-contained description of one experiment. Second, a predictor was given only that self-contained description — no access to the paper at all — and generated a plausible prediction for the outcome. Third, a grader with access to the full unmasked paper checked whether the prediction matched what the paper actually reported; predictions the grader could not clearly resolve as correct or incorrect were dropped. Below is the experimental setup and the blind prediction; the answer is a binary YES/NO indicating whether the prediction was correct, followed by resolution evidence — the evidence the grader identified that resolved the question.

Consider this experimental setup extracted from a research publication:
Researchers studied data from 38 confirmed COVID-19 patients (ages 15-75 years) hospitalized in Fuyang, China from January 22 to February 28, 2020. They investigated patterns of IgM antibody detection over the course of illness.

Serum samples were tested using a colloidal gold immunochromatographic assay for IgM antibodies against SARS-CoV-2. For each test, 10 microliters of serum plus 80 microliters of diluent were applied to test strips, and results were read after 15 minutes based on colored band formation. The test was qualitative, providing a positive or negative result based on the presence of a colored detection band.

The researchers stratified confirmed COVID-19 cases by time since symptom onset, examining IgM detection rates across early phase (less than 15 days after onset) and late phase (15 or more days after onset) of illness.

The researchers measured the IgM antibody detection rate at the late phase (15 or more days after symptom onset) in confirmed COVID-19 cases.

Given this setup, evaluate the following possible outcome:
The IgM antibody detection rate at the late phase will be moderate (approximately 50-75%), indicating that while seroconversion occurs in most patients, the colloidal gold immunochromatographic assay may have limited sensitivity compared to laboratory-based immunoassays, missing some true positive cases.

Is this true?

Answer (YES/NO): YES